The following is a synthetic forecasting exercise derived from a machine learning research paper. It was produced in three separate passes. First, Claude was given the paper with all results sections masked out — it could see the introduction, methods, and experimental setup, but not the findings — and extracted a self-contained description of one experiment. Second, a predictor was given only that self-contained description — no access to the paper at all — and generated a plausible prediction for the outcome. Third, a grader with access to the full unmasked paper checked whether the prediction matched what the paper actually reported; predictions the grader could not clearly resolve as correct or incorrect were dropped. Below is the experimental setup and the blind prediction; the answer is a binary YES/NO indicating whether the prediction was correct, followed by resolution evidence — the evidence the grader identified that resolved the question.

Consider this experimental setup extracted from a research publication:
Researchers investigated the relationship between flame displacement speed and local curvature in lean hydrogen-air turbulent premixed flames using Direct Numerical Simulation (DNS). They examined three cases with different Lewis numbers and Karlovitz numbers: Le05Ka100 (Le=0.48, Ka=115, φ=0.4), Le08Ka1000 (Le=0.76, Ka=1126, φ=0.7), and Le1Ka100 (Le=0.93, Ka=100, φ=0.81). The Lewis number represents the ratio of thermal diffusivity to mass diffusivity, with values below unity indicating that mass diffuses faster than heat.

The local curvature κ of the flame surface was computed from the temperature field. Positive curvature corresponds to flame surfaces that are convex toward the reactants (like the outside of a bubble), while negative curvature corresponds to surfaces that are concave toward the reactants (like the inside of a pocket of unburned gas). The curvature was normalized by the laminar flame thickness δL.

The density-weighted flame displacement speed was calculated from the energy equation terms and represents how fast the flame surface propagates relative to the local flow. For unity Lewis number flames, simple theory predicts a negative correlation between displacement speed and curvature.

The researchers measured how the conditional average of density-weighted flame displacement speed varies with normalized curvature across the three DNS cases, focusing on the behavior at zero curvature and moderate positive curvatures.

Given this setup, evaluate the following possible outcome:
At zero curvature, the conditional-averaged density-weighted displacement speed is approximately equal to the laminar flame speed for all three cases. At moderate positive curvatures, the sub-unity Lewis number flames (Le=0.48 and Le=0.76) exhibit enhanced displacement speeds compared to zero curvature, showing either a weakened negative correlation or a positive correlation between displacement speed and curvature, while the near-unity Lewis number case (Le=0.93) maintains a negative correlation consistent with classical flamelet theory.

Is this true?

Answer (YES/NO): NO